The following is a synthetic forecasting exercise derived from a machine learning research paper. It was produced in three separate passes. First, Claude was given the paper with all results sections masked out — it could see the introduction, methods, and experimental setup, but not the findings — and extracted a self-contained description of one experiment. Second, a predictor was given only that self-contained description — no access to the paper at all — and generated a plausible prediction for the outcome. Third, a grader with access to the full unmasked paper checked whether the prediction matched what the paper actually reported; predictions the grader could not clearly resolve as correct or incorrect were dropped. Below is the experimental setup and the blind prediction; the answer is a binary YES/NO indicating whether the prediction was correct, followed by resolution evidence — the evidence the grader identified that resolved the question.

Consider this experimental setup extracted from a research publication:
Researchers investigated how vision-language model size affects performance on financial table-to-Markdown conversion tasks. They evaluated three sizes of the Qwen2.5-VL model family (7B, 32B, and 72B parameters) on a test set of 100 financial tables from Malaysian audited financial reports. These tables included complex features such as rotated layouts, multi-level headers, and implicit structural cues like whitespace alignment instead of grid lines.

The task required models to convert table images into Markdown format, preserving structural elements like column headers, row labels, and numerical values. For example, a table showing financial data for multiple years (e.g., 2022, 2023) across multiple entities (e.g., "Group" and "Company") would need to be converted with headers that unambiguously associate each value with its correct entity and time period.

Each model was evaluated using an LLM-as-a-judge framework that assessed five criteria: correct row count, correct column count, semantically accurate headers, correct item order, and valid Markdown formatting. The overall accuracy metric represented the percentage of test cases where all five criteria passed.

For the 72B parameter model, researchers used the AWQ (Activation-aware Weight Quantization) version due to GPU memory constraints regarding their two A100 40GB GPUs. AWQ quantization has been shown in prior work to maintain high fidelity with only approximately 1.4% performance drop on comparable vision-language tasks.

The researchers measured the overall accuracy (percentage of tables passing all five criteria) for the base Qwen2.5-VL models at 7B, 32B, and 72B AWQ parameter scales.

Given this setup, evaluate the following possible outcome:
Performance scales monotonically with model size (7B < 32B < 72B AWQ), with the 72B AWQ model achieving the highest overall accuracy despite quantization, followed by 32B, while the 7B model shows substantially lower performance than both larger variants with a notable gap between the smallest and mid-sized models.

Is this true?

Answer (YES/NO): YES